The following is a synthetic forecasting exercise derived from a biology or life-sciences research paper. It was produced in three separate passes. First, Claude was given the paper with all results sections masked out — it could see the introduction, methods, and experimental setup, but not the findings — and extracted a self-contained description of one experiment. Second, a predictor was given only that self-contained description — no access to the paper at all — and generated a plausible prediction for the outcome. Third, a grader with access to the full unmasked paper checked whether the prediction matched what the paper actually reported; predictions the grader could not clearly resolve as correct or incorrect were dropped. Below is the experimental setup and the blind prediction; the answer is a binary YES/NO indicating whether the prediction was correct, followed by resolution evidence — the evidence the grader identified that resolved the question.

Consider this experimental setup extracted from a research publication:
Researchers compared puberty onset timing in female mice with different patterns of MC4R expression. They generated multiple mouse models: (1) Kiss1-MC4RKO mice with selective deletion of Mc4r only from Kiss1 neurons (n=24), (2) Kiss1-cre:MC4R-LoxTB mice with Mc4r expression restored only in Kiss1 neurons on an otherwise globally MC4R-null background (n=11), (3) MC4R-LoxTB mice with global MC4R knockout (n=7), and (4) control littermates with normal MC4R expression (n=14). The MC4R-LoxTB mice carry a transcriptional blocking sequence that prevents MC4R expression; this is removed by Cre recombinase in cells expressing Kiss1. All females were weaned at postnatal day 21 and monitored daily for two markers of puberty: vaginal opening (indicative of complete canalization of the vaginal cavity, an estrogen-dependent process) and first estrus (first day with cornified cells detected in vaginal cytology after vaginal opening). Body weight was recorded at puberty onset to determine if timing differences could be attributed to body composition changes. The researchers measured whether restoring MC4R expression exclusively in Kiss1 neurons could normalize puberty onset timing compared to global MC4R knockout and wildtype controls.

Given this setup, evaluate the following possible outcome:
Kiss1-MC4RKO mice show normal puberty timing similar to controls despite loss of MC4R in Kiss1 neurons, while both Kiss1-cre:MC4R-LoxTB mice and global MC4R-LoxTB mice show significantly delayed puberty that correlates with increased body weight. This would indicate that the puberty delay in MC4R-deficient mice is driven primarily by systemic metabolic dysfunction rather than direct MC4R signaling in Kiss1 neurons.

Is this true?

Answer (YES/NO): NO